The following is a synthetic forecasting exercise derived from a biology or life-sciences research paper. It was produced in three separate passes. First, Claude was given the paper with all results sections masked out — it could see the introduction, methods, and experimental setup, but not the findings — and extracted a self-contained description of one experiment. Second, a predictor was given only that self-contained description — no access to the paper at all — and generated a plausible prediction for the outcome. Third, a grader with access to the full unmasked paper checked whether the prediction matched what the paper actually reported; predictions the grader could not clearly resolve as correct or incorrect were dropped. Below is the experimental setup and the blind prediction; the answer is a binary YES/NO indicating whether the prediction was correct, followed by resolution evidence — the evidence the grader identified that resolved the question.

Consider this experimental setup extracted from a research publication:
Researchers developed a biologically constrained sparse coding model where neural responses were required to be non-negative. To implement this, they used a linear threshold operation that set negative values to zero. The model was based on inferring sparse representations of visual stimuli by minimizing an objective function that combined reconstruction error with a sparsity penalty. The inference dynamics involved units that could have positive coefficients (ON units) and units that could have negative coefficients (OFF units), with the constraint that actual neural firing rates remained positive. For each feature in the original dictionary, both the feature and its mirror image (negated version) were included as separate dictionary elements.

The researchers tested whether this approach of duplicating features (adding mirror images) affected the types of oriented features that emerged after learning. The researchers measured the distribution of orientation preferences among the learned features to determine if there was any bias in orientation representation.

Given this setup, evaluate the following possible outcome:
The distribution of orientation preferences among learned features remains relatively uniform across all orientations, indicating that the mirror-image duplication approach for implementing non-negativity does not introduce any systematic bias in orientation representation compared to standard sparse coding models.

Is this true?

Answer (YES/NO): NO